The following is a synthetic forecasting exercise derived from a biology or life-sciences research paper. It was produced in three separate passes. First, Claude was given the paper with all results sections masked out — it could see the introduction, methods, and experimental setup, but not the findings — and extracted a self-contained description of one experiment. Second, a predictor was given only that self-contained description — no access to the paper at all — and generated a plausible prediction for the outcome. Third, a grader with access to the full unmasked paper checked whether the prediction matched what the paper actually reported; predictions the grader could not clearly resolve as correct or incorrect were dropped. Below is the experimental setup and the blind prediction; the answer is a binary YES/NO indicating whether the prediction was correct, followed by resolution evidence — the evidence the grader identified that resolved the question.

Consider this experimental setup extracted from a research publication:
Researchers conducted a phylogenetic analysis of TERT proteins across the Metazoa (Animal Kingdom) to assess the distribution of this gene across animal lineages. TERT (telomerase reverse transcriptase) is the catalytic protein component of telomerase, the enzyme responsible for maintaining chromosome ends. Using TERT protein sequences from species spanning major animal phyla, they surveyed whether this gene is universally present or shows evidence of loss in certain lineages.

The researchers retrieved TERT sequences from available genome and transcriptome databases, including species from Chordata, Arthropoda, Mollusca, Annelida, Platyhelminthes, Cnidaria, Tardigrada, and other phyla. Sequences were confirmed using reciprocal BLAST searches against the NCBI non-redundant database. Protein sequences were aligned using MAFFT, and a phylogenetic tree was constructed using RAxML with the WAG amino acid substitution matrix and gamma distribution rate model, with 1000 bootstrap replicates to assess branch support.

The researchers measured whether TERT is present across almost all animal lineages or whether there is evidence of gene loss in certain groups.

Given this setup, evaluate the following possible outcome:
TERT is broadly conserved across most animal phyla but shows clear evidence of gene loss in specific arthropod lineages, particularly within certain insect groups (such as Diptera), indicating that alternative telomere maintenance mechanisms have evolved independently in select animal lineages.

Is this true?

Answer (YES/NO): YES